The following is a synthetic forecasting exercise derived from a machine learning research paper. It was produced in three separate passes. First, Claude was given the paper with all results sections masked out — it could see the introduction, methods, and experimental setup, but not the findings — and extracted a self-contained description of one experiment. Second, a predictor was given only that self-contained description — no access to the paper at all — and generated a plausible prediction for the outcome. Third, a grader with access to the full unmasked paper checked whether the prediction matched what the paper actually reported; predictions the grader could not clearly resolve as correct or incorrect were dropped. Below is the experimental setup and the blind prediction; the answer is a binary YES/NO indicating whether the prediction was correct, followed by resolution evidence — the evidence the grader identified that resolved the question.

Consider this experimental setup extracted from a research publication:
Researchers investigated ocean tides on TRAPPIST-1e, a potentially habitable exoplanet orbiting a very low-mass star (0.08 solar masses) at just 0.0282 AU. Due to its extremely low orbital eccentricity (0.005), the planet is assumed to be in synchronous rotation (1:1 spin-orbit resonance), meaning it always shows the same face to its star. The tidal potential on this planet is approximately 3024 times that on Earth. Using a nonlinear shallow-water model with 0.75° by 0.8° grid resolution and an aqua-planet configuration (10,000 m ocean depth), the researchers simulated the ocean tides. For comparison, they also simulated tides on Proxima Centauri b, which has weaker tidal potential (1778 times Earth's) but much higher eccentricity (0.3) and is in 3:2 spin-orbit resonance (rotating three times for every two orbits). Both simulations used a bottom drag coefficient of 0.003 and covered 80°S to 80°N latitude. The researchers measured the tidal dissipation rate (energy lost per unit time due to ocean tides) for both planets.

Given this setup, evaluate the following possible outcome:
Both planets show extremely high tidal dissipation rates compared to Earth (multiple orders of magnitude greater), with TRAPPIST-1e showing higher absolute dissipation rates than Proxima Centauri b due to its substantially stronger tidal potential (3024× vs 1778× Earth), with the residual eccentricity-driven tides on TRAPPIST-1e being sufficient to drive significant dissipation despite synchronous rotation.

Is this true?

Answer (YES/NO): NO